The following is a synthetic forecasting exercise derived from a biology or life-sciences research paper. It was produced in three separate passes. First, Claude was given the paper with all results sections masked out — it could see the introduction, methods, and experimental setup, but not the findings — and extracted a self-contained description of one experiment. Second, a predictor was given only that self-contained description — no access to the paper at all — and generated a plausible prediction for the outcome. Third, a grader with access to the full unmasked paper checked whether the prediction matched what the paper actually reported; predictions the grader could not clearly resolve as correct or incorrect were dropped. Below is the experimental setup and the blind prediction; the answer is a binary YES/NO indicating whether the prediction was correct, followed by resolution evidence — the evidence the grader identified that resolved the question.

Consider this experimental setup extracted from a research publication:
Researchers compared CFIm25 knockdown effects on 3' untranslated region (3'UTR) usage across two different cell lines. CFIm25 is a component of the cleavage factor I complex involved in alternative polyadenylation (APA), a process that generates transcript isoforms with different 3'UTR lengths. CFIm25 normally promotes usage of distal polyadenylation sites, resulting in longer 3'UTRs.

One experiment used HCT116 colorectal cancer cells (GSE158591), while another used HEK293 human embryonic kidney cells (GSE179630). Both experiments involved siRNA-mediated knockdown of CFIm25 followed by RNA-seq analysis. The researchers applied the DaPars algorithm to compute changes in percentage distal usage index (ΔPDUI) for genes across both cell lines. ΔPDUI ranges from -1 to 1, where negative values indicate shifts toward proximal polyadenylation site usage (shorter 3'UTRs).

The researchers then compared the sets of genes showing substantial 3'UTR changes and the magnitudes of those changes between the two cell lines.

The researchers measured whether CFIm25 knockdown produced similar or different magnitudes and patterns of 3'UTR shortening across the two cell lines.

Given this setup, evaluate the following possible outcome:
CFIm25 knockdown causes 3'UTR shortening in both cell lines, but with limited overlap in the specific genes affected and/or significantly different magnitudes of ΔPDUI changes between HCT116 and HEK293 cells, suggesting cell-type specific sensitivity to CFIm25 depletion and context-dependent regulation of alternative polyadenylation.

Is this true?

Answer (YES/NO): YES